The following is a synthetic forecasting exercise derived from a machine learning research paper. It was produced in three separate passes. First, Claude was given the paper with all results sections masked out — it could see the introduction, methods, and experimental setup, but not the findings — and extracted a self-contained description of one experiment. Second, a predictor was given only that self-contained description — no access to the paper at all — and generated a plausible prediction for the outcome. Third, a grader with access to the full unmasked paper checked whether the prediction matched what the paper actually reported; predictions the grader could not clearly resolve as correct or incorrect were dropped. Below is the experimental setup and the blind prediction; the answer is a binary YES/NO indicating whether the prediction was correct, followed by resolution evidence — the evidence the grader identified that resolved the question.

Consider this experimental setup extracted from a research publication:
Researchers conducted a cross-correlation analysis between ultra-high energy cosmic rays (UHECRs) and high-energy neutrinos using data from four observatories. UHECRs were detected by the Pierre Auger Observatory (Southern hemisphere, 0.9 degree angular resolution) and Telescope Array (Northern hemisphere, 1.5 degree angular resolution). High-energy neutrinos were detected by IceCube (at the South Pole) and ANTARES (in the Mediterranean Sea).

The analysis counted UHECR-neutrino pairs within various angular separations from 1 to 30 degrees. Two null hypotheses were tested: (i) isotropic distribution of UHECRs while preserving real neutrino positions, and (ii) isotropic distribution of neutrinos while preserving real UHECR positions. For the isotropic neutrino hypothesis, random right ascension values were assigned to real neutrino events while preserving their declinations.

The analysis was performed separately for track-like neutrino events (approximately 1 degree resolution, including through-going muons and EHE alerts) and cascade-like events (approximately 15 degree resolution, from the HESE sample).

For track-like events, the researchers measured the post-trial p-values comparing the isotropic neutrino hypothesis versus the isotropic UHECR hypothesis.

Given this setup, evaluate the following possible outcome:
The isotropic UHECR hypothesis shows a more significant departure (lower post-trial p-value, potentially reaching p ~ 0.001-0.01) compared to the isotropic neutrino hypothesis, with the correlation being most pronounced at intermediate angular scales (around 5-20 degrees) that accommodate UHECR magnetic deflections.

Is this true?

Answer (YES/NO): NO